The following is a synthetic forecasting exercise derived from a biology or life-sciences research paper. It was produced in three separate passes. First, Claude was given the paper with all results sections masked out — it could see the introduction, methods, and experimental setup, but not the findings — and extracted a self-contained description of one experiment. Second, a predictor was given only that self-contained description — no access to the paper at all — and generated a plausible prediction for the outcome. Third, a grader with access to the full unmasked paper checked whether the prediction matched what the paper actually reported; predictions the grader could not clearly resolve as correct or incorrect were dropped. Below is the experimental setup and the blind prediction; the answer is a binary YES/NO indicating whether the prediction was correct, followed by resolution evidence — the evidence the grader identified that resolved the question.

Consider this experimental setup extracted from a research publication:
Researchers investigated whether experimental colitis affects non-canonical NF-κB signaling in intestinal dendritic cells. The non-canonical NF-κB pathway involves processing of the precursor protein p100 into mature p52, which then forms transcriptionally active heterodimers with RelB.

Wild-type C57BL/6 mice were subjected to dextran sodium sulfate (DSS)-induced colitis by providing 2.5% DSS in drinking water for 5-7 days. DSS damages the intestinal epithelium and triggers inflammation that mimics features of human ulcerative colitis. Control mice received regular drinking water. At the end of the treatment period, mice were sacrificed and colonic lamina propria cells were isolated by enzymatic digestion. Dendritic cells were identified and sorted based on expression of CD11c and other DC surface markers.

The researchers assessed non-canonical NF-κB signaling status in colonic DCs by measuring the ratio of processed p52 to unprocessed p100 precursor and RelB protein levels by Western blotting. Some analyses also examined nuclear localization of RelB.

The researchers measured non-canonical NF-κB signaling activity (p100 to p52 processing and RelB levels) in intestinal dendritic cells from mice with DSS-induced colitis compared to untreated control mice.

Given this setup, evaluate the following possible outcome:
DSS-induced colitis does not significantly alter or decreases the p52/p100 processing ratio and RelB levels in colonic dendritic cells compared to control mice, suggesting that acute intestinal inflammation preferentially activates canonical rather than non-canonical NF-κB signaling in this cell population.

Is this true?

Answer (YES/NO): NO